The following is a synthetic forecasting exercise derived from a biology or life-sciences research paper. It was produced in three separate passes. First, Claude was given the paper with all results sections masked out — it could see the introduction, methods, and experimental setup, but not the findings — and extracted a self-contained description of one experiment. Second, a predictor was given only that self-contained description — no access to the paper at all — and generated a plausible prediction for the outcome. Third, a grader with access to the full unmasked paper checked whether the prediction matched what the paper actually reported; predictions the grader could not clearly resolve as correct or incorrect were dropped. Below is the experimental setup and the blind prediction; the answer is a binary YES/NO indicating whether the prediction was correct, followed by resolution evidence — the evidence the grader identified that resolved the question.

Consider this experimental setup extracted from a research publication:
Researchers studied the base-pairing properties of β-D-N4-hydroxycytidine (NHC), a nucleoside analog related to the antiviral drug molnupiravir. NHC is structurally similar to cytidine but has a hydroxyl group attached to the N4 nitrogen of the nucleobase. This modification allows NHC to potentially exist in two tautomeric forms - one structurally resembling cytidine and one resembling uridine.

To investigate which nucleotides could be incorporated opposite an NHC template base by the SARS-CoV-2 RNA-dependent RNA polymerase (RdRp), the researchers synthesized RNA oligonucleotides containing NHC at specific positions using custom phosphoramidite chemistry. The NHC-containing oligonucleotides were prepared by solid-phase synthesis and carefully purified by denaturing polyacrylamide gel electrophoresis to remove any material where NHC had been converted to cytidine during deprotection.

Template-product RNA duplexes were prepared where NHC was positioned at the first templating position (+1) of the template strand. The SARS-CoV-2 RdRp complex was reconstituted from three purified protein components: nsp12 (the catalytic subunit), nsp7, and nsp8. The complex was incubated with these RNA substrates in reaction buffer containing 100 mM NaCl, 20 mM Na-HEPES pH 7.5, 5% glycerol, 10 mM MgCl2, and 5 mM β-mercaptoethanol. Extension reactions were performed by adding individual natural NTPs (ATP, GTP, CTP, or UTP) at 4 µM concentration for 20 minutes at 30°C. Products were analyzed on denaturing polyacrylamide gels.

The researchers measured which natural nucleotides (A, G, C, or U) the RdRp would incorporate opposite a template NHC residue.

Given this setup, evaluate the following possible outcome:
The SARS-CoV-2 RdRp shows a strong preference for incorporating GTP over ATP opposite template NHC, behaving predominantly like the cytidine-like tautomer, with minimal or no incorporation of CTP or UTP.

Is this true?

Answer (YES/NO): NO